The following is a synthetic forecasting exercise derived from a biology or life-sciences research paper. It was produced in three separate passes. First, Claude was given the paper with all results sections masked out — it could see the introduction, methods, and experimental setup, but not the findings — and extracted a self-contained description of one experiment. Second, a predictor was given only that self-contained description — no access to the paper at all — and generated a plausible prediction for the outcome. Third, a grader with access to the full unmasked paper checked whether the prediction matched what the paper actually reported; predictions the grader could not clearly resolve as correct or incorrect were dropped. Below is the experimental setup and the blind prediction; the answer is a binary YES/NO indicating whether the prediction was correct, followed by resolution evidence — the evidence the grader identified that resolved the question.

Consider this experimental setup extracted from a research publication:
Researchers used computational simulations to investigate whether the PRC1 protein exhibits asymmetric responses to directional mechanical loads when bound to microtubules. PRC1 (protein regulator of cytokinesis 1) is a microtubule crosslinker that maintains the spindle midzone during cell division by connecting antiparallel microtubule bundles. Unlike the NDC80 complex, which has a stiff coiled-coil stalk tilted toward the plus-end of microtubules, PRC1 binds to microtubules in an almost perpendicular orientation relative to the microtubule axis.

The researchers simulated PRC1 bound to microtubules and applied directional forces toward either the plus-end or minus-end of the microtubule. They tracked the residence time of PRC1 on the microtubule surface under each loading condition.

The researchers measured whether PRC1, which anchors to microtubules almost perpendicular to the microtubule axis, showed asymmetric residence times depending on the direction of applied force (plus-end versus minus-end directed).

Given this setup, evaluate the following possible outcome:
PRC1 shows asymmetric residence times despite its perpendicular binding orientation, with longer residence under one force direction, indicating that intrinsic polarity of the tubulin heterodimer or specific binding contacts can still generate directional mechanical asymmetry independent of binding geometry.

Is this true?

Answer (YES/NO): NO